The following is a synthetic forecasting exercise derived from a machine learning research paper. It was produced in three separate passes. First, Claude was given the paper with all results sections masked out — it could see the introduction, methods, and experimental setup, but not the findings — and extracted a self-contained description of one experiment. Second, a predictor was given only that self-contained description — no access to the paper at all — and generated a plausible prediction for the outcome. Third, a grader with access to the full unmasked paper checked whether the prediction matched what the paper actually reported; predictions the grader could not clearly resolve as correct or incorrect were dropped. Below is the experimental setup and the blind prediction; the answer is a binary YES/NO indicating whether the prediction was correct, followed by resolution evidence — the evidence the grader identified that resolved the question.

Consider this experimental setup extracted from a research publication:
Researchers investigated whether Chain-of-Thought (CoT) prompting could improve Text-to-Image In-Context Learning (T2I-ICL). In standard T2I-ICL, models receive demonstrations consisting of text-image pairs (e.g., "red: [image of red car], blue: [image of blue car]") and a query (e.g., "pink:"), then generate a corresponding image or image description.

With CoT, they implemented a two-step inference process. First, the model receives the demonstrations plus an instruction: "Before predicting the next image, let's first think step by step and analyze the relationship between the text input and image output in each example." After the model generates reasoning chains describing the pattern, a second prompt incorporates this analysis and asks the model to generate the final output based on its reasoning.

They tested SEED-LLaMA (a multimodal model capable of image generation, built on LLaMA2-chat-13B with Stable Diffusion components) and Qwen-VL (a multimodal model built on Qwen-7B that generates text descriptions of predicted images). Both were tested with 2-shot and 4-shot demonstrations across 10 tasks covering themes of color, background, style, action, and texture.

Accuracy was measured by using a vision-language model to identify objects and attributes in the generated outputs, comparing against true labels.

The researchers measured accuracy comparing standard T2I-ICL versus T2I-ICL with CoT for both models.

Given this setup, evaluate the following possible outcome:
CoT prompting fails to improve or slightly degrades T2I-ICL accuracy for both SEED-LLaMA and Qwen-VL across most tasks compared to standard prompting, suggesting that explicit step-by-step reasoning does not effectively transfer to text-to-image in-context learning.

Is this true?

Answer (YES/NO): NO